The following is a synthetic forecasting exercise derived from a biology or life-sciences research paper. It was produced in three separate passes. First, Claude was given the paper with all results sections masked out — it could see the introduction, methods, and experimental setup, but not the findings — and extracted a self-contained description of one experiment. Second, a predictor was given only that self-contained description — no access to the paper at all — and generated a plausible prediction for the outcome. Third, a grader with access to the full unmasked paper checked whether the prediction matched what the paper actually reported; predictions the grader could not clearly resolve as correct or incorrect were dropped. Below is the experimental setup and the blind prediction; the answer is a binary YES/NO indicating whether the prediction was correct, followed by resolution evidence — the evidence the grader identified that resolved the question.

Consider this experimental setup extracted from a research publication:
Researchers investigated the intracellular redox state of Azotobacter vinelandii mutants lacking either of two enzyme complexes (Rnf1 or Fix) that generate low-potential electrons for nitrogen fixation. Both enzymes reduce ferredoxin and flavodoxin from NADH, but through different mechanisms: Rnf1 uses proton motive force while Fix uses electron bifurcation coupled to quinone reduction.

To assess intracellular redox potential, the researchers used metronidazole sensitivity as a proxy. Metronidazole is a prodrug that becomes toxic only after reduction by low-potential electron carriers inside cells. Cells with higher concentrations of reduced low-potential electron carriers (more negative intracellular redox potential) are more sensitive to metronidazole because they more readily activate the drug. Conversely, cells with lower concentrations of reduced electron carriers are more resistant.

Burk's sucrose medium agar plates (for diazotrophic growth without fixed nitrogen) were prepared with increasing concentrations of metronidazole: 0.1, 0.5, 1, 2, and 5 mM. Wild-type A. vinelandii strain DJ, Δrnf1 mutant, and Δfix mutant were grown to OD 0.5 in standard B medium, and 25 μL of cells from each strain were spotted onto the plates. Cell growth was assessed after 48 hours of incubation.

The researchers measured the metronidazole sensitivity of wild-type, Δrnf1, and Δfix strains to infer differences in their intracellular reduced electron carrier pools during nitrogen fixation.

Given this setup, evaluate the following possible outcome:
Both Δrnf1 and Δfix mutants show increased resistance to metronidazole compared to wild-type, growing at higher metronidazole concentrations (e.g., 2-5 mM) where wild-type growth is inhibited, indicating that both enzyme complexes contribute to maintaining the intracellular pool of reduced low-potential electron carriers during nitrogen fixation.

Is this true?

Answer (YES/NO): NO